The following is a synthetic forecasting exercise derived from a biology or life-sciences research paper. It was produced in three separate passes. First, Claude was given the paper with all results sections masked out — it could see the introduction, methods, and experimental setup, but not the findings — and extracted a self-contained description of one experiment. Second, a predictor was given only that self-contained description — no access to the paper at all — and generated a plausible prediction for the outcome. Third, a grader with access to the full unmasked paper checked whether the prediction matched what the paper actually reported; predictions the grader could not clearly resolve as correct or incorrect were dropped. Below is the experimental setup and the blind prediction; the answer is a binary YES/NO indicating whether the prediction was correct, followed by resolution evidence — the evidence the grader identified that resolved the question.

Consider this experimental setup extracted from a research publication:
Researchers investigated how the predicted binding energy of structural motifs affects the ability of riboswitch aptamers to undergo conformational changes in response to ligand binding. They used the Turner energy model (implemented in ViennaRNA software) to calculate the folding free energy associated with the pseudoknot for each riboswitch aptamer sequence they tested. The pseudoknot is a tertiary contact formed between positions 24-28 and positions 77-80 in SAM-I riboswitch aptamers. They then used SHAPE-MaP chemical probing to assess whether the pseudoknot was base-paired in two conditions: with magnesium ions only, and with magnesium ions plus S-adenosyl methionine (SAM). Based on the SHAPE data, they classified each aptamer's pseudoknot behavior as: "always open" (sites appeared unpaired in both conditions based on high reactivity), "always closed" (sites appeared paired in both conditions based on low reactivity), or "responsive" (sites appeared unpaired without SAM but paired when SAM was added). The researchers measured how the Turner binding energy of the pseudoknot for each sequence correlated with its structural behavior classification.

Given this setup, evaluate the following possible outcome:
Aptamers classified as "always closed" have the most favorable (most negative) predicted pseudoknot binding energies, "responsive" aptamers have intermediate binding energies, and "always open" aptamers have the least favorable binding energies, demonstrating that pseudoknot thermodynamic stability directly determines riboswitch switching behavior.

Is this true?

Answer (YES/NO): YES